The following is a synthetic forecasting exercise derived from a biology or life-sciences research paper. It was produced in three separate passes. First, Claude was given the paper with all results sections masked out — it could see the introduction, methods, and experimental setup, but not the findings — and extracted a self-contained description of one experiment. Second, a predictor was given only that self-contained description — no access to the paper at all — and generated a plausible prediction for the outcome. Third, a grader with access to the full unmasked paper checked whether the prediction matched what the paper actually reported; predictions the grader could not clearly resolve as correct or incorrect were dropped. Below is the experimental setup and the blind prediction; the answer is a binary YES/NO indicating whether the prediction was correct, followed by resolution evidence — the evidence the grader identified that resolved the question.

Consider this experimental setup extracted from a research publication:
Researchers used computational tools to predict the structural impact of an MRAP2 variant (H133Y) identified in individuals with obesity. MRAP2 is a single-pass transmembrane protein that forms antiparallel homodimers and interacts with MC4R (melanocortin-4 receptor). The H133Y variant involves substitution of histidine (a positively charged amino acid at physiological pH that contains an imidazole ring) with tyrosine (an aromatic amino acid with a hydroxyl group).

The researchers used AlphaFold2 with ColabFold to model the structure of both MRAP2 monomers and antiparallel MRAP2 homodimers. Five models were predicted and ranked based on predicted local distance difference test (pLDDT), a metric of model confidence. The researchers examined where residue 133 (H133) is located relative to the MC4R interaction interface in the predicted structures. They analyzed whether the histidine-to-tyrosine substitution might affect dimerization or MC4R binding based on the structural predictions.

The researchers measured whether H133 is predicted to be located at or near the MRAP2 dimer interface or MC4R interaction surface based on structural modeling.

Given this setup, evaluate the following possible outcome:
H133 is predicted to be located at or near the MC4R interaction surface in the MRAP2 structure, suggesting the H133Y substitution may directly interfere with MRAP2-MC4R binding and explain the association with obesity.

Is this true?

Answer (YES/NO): NO